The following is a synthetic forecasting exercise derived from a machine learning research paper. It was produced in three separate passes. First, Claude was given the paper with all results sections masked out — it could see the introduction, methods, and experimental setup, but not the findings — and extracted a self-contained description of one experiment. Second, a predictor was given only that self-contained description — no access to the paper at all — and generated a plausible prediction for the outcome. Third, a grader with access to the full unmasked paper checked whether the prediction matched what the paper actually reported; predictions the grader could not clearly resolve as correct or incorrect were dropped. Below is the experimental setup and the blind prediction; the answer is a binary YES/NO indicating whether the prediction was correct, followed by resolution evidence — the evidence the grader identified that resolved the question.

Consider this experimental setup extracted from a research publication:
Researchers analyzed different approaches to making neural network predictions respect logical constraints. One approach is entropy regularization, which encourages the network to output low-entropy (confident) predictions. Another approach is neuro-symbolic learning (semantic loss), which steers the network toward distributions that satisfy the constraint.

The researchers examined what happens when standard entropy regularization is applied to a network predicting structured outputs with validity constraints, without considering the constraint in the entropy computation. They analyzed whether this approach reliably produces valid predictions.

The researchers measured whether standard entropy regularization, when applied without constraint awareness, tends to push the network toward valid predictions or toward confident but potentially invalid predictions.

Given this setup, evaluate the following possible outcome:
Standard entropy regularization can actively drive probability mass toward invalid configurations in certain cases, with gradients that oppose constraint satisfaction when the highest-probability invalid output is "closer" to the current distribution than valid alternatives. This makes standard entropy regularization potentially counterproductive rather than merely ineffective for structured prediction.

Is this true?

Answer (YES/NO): NO